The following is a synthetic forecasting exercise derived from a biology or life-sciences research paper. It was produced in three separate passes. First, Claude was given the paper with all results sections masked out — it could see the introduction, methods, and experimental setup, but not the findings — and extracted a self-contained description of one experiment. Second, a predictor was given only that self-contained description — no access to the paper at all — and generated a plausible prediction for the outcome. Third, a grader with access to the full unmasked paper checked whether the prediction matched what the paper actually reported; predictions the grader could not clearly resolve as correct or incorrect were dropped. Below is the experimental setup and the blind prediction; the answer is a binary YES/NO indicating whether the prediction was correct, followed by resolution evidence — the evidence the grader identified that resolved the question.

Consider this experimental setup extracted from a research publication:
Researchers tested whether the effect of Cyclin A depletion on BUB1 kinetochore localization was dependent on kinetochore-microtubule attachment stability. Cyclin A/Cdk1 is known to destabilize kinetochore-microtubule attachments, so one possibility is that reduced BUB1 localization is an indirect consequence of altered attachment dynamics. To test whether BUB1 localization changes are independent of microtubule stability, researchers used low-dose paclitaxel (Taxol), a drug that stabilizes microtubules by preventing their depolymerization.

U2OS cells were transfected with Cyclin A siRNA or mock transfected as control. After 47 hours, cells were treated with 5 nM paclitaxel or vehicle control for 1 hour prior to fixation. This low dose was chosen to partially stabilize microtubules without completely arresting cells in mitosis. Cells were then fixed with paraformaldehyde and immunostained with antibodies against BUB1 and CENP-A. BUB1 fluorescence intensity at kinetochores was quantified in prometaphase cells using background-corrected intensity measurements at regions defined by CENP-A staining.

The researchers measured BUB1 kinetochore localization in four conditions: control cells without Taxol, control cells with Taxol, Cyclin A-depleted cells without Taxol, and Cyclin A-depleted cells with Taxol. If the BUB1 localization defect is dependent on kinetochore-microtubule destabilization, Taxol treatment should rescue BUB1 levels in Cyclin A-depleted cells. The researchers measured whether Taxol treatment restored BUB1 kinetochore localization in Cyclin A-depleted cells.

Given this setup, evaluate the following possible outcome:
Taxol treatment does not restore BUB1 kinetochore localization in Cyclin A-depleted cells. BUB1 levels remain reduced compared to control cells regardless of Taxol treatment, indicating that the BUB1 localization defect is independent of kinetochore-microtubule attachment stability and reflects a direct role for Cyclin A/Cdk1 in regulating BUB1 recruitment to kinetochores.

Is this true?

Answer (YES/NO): YES